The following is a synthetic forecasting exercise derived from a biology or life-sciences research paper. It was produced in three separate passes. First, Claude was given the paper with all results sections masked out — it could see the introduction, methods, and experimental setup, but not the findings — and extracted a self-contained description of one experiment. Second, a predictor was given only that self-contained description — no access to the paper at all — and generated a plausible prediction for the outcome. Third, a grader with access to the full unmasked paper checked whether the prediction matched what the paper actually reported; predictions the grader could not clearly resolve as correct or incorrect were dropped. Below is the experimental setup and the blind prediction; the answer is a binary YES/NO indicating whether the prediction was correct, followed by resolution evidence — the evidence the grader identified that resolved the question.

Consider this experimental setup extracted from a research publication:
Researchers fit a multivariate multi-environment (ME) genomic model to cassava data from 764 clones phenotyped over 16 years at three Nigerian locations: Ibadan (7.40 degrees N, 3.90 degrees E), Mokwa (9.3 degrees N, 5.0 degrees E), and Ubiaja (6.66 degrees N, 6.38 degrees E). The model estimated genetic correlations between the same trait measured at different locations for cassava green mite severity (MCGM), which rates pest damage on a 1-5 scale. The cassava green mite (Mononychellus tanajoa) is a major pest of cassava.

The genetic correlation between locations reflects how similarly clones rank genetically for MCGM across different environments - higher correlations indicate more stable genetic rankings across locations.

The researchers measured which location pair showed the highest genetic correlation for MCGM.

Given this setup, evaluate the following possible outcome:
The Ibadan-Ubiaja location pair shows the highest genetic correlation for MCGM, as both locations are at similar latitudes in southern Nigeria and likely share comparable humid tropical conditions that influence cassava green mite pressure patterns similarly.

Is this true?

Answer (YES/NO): NO